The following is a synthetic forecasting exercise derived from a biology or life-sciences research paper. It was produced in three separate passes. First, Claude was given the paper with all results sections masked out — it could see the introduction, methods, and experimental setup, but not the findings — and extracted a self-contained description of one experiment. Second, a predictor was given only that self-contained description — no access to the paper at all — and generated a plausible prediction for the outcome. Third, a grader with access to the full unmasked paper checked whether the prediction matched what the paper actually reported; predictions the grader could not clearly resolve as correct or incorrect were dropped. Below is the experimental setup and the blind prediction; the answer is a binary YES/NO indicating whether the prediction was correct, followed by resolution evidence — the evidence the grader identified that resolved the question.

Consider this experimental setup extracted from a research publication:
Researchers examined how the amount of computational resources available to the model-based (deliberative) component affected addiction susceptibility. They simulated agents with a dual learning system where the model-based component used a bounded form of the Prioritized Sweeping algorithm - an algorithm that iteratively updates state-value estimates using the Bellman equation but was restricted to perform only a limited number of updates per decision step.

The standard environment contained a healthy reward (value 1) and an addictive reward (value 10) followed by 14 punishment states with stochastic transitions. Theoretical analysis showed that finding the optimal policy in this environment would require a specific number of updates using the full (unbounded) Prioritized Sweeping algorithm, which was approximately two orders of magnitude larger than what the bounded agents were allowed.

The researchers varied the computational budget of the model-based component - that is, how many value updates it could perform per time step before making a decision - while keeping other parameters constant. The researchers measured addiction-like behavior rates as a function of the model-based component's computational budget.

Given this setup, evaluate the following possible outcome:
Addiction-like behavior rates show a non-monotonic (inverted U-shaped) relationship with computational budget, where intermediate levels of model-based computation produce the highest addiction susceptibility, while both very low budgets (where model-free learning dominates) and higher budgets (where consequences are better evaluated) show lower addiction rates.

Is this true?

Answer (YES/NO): NO